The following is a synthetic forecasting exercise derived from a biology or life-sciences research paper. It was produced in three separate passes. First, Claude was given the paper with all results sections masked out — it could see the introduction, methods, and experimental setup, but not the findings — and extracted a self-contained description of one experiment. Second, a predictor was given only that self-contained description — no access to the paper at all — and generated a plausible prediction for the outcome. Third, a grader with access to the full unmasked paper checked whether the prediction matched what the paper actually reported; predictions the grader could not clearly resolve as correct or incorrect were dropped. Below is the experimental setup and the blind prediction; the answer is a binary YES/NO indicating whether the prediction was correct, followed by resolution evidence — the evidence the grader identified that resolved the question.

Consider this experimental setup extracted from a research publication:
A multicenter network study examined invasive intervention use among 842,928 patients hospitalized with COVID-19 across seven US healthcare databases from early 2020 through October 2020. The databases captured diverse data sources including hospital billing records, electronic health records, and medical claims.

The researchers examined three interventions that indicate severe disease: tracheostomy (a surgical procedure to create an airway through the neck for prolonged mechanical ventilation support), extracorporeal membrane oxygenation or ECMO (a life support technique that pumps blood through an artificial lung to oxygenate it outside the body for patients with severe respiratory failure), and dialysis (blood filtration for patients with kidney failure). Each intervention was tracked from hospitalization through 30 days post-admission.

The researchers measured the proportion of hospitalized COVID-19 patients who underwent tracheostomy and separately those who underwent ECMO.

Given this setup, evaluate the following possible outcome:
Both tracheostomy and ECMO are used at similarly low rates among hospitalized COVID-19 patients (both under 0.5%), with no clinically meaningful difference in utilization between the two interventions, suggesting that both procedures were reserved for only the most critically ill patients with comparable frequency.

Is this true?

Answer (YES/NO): NO